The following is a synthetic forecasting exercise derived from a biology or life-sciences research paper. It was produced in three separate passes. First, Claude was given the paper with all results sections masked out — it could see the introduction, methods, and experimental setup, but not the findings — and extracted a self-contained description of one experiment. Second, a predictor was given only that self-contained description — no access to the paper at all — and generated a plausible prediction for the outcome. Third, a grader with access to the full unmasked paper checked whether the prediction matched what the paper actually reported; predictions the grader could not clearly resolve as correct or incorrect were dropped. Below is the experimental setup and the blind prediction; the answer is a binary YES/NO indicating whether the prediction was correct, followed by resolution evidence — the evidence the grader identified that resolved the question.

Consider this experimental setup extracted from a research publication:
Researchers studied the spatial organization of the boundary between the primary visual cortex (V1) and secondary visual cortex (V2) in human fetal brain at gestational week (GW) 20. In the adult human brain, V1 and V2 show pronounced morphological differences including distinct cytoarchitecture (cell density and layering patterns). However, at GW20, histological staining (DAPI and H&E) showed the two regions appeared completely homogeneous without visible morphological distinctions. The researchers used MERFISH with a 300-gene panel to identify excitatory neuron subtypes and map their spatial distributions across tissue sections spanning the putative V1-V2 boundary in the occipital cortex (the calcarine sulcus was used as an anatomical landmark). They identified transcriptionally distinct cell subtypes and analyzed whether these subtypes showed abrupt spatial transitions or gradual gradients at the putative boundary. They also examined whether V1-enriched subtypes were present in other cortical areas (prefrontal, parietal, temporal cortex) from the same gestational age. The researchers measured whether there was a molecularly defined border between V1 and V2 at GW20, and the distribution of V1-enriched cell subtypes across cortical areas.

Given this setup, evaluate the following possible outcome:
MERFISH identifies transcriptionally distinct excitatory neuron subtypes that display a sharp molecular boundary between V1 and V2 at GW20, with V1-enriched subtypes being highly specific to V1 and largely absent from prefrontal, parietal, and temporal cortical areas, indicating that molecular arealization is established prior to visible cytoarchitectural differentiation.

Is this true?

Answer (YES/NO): YES